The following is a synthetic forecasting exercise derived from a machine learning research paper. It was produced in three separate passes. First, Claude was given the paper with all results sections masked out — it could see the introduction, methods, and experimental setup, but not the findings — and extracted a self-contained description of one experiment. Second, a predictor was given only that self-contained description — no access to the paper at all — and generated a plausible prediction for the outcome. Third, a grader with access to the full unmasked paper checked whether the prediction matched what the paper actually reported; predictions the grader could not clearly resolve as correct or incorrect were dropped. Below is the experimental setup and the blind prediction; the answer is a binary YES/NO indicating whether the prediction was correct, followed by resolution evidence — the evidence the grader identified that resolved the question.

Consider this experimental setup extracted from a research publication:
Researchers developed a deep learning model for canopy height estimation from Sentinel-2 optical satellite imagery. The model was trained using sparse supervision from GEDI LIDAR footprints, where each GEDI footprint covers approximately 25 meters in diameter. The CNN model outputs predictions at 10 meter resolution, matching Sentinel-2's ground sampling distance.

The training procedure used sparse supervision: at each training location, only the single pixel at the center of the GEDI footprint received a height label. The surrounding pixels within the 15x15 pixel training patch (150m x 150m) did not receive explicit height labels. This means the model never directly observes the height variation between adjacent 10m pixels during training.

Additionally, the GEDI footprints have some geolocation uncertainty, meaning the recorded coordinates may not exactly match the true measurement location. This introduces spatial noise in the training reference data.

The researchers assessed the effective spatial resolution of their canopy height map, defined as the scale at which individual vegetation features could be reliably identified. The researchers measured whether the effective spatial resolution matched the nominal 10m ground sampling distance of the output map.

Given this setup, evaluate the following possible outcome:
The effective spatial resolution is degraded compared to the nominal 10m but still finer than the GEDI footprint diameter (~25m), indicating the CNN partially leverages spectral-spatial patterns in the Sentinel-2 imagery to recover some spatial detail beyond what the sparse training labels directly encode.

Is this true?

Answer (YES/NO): NO